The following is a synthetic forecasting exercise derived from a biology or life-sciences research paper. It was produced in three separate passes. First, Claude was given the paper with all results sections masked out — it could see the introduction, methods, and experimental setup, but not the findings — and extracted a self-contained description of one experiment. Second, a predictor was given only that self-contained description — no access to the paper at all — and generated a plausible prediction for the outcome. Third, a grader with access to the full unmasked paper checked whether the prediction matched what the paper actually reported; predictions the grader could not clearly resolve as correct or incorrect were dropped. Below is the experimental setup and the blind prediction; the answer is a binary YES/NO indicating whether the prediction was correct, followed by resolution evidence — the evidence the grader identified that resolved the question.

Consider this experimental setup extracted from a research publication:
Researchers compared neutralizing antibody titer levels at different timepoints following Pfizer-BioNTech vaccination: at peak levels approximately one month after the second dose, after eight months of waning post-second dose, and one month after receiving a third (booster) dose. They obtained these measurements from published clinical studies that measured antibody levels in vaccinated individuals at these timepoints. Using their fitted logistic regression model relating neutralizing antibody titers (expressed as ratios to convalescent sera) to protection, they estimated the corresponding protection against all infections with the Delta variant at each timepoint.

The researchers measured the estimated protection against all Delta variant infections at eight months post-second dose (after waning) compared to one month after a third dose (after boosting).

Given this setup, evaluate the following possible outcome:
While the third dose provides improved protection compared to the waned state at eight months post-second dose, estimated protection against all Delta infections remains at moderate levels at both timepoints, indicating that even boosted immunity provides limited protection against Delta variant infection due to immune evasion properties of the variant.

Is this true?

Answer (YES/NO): NO